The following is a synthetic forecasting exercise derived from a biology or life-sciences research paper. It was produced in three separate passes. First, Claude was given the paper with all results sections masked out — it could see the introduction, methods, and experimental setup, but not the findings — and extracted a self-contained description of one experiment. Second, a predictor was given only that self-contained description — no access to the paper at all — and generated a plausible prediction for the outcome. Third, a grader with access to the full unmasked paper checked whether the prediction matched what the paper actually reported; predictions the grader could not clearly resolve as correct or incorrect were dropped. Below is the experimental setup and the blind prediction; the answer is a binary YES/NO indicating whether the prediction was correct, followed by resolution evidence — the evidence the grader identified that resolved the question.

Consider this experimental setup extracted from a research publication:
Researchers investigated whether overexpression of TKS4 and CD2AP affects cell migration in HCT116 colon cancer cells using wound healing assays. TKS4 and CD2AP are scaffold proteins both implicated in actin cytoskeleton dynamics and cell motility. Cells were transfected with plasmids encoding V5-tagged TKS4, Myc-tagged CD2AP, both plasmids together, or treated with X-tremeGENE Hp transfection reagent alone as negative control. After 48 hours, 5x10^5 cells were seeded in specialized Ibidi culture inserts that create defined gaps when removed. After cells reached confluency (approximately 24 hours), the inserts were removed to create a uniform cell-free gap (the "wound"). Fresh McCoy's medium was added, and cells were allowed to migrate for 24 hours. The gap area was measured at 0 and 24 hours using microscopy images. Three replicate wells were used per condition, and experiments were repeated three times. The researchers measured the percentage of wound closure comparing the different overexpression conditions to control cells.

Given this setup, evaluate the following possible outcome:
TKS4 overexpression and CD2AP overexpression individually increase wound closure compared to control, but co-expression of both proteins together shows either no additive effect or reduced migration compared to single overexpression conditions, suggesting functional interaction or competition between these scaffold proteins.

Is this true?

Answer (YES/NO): NO